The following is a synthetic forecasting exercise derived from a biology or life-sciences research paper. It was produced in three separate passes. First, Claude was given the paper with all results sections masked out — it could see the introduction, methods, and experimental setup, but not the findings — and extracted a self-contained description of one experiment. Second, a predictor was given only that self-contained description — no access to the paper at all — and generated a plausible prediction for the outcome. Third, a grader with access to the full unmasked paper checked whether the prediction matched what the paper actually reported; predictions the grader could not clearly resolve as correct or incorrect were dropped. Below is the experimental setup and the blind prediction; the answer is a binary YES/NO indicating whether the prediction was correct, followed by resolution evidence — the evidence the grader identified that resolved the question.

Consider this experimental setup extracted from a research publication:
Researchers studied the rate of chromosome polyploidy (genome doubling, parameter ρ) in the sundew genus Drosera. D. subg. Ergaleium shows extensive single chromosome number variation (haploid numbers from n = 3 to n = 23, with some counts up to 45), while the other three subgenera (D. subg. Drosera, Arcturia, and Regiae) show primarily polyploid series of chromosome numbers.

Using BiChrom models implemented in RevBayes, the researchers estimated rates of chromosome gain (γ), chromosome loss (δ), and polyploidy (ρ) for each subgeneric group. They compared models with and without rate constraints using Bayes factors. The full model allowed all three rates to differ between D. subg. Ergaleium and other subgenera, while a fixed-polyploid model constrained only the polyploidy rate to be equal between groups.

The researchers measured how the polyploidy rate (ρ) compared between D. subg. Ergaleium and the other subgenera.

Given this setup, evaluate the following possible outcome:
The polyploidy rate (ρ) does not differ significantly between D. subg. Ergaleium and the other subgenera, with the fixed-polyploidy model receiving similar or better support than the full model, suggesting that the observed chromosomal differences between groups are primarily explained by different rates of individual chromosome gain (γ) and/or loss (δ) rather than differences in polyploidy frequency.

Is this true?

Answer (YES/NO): YES